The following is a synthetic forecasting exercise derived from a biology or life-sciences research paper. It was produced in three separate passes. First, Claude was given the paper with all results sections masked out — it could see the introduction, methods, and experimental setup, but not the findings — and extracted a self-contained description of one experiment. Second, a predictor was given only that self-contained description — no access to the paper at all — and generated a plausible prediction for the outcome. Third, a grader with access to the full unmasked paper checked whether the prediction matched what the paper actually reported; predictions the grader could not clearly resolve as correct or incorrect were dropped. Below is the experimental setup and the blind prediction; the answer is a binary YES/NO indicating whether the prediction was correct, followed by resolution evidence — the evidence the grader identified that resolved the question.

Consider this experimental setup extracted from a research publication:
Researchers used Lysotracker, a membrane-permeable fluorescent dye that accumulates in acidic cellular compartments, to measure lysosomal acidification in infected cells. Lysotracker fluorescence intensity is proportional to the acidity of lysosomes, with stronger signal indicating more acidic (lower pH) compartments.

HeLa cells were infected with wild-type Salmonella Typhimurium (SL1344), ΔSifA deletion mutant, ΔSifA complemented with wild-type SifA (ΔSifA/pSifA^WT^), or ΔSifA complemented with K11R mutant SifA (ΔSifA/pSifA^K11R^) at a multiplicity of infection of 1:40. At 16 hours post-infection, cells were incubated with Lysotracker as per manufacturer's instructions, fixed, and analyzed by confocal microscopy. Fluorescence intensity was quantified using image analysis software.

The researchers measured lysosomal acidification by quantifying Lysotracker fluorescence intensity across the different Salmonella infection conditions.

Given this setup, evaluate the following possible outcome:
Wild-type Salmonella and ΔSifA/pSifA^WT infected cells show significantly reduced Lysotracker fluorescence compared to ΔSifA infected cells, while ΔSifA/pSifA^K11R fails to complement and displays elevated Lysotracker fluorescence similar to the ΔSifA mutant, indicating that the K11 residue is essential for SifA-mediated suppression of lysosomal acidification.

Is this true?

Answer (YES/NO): NO